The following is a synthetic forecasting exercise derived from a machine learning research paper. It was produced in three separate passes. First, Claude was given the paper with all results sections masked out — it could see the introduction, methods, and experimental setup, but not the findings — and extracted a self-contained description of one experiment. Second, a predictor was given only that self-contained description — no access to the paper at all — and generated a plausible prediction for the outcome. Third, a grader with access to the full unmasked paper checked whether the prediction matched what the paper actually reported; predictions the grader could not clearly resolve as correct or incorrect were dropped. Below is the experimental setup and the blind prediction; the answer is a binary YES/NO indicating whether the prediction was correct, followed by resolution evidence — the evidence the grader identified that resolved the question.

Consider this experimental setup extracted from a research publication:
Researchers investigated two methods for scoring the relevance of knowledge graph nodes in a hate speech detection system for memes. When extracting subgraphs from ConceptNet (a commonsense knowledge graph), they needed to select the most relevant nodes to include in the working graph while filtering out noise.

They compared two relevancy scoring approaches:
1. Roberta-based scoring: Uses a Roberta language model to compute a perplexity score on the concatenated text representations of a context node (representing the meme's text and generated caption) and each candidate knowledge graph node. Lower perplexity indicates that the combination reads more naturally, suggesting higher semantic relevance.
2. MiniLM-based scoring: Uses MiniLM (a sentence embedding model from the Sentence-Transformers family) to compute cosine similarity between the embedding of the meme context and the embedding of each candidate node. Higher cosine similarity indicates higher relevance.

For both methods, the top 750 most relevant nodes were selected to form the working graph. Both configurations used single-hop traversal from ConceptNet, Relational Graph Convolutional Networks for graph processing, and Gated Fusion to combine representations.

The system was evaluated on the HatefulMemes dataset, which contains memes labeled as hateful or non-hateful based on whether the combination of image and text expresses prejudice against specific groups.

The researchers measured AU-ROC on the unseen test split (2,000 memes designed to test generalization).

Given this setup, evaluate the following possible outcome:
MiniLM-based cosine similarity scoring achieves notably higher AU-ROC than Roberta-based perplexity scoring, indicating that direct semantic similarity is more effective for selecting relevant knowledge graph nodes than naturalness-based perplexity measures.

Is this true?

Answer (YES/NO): NO